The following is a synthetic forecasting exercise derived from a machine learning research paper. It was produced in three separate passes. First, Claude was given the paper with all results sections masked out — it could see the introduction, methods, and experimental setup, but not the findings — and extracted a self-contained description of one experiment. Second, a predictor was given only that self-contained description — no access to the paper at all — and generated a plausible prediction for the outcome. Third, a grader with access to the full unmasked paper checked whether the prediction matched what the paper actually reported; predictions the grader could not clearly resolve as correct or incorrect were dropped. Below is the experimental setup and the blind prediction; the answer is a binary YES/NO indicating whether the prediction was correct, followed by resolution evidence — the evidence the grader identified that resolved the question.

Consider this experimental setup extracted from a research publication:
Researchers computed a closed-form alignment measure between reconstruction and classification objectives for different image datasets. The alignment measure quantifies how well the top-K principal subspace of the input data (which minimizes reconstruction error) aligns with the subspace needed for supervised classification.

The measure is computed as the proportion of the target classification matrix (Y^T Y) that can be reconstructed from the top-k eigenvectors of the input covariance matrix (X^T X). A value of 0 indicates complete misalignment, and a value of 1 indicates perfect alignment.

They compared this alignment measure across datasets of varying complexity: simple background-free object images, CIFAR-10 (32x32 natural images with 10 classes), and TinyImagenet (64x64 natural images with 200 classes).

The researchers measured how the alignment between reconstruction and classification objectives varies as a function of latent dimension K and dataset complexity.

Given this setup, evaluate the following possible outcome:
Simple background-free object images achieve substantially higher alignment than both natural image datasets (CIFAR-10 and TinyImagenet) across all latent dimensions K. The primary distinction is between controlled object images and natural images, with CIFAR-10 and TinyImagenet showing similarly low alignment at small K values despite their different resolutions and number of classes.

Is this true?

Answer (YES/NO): NO